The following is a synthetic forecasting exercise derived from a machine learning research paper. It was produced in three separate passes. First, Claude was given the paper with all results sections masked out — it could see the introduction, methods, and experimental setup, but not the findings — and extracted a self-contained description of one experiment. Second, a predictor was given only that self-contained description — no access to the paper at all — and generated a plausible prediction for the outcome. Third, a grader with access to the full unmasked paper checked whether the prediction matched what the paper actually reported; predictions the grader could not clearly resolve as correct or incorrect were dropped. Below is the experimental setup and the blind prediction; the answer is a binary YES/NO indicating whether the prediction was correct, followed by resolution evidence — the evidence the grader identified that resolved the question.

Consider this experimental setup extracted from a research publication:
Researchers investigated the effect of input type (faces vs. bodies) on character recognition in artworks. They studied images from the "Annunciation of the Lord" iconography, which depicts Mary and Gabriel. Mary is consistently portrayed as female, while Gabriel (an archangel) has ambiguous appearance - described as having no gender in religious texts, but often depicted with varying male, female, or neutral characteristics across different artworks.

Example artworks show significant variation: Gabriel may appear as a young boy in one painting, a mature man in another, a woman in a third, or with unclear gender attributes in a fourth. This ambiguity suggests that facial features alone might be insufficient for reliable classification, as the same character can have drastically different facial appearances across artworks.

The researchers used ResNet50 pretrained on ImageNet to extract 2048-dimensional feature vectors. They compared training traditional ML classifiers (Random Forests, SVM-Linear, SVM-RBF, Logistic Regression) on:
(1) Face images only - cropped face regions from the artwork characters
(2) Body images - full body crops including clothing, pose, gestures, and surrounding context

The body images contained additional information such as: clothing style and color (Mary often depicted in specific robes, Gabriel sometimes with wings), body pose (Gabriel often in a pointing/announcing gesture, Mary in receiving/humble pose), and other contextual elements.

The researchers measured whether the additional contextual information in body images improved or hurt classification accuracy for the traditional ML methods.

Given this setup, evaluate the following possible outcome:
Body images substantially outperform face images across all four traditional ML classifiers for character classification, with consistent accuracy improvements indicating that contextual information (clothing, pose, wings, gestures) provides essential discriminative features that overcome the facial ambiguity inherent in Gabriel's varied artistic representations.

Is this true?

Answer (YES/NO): NO